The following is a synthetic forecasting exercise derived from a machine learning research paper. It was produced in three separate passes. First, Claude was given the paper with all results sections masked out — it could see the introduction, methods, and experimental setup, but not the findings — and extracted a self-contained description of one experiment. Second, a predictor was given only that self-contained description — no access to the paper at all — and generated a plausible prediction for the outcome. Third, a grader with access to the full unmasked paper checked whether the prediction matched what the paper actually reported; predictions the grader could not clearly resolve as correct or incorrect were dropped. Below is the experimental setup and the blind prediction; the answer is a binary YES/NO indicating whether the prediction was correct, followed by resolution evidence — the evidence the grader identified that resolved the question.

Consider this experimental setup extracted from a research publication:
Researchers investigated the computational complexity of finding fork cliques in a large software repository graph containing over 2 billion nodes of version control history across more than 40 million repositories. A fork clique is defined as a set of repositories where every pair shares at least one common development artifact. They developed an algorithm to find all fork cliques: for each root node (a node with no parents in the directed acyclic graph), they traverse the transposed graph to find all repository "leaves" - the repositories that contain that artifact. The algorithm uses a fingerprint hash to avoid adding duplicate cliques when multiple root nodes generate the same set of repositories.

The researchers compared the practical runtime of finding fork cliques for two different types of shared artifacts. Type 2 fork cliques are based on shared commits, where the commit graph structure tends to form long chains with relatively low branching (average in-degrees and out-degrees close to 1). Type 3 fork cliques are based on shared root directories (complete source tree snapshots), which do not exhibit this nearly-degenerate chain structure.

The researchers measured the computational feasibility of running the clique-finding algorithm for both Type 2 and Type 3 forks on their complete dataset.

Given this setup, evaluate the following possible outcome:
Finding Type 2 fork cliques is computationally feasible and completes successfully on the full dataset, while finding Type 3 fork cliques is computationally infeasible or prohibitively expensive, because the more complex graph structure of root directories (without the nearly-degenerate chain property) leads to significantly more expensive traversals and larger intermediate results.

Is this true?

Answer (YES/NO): YES